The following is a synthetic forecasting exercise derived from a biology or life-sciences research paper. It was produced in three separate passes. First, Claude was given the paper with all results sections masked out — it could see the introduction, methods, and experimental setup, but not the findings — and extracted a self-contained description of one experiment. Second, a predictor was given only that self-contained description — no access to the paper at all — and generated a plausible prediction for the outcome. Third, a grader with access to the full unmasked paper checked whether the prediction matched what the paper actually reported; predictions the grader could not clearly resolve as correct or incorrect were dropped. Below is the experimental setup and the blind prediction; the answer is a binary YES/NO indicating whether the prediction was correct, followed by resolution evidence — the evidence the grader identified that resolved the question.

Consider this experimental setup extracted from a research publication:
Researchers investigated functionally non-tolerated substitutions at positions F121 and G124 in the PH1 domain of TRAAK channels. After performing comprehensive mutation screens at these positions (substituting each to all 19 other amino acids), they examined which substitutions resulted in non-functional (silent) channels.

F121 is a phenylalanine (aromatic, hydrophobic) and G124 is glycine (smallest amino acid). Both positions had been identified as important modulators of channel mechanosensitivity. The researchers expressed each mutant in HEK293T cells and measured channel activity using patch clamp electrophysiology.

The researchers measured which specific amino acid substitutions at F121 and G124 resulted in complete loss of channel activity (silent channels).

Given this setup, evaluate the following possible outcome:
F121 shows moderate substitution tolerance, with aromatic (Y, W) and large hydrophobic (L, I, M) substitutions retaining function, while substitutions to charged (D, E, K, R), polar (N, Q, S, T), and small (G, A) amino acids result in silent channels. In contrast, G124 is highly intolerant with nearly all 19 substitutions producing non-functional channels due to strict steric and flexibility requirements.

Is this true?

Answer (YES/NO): NO